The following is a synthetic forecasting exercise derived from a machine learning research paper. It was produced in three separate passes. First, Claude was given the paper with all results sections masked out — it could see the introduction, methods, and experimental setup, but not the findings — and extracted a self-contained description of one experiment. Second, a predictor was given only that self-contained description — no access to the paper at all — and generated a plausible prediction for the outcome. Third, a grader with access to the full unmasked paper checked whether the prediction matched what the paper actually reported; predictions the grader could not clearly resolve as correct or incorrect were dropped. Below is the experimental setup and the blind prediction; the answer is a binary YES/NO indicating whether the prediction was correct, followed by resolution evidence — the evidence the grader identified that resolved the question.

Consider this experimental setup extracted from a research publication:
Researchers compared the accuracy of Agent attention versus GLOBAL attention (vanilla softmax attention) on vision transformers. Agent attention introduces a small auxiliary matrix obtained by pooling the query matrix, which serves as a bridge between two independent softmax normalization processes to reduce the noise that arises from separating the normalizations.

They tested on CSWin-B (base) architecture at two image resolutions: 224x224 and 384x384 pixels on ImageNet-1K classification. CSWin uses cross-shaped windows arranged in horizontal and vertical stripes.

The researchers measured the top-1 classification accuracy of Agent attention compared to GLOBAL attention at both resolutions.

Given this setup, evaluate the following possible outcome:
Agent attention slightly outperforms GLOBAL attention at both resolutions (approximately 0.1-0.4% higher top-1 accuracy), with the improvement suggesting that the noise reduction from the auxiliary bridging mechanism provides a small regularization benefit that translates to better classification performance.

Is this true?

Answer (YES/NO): NO